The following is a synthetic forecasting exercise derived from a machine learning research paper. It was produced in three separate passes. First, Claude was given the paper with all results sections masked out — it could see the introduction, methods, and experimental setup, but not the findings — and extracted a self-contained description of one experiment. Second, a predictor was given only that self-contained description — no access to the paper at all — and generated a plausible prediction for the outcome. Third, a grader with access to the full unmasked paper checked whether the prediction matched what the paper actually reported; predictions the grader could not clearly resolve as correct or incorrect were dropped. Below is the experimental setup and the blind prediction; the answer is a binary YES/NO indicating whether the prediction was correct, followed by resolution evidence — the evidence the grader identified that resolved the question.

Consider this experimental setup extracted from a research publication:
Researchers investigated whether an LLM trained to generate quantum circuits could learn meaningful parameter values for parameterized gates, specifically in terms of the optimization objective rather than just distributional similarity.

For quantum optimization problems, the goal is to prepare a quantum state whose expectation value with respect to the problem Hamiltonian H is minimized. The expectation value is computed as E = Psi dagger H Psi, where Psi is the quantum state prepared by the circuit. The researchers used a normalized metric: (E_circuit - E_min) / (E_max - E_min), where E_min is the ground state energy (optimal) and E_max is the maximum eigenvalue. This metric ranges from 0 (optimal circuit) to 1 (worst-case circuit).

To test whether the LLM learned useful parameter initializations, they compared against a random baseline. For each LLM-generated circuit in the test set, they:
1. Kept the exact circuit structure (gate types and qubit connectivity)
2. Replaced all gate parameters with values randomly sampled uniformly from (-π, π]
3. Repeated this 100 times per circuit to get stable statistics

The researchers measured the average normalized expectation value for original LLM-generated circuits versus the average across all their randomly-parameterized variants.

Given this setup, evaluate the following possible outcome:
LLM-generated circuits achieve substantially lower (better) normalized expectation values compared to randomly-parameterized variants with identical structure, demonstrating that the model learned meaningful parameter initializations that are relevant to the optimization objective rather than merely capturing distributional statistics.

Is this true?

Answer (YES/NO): YES